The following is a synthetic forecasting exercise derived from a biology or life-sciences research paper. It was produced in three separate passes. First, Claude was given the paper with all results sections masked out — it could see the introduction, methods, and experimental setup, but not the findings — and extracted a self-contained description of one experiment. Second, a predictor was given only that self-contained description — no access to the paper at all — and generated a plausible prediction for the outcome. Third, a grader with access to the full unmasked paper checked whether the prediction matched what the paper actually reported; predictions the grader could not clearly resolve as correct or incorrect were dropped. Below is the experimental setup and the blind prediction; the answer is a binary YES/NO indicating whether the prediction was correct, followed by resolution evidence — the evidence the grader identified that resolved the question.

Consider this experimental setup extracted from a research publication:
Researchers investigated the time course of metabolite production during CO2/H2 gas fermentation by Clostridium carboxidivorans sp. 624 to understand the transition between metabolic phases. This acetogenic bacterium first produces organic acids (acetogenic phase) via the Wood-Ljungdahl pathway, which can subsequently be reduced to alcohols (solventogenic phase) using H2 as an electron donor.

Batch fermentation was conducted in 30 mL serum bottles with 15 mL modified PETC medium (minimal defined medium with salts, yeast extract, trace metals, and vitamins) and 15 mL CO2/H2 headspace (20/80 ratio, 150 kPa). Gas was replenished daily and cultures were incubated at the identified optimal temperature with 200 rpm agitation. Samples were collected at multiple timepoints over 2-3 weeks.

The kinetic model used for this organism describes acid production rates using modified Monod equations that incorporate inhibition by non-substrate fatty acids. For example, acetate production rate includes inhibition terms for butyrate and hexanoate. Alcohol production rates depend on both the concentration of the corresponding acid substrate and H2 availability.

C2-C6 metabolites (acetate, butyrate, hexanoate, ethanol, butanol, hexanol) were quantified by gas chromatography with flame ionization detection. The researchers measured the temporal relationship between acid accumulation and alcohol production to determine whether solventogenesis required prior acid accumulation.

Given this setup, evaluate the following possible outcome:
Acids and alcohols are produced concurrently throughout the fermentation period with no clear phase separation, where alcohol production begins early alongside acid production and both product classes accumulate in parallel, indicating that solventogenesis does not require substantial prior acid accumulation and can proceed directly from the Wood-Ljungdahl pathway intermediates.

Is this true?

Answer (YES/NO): NO